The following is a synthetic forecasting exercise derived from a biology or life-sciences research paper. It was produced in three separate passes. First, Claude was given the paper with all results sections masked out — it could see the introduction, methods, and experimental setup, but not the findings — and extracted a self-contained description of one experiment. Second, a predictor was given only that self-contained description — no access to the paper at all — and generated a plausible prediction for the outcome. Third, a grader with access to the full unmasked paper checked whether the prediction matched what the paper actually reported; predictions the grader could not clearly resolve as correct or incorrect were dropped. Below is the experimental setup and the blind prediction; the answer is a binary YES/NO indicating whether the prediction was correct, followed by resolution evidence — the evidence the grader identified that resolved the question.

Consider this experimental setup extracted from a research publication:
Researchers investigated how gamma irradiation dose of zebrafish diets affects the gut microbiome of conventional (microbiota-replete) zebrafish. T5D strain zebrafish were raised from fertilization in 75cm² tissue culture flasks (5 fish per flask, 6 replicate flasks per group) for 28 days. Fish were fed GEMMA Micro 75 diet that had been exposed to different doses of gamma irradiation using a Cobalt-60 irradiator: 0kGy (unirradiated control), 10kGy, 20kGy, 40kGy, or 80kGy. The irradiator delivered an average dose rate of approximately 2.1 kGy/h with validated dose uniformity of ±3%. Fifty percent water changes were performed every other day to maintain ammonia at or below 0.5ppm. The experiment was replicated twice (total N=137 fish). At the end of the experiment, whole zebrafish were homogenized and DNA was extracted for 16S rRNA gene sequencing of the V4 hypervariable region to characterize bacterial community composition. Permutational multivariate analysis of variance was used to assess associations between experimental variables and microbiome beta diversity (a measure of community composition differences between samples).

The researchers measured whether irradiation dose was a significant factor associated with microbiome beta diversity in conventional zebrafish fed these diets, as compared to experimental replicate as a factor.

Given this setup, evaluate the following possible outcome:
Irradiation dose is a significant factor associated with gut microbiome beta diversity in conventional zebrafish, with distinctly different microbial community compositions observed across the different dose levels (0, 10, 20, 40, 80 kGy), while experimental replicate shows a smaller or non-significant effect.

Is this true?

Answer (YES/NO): NO